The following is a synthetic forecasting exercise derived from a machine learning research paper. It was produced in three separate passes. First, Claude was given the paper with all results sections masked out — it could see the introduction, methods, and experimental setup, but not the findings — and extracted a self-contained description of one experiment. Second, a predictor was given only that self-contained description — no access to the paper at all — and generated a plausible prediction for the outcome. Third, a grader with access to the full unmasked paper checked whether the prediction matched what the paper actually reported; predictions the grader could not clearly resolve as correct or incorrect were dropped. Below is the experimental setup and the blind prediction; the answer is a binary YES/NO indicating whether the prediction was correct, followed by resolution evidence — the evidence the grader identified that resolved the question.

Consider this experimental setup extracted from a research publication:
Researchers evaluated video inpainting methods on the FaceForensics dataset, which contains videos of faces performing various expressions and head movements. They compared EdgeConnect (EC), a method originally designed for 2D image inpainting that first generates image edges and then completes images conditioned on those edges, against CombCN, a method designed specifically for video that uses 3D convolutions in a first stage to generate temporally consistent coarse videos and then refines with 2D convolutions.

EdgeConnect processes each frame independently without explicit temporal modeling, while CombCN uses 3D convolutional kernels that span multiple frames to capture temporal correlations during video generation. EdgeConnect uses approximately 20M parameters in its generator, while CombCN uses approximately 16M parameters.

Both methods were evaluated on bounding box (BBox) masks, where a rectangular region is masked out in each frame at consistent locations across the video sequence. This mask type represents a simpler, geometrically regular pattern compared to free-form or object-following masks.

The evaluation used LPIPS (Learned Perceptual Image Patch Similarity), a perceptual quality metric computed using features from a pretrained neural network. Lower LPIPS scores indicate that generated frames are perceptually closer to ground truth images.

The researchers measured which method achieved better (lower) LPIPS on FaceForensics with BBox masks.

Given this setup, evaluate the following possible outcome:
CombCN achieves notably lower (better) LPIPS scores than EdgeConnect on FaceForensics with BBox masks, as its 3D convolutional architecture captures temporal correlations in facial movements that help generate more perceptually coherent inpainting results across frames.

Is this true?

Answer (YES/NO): NO